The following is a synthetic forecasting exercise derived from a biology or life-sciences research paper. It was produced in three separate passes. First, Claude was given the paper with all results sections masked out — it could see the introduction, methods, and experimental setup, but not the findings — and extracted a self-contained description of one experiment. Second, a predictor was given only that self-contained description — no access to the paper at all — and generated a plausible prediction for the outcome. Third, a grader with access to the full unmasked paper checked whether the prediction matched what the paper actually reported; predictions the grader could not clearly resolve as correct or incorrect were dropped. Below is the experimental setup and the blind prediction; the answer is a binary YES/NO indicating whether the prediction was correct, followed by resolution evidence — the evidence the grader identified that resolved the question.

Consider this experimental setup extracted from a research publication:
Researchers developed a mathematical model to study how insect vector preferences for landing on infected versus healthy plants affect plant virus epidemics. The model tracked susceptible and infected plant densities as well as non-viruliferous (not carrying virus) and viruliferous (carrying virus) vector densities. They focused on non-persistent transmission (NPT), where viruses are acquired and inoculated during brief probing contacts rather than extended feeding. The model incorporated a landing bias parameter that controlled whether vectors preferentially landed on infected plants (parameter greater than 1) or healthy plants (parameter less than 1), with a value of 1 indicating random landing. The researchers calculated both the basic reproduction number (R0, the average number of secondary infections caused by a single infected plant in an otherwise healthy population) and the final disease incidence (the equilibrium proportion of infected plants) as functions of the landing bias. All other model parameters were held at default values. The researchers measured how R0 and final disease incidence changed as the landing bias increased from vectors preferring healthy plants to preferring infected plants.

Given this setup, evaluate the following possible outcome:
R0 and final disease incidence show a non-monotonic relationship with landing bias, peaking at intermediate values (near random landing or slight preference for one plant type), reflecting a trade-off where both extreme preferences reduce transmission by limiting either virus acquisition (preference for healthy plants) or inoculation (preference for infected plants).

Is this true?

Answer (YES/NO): NO